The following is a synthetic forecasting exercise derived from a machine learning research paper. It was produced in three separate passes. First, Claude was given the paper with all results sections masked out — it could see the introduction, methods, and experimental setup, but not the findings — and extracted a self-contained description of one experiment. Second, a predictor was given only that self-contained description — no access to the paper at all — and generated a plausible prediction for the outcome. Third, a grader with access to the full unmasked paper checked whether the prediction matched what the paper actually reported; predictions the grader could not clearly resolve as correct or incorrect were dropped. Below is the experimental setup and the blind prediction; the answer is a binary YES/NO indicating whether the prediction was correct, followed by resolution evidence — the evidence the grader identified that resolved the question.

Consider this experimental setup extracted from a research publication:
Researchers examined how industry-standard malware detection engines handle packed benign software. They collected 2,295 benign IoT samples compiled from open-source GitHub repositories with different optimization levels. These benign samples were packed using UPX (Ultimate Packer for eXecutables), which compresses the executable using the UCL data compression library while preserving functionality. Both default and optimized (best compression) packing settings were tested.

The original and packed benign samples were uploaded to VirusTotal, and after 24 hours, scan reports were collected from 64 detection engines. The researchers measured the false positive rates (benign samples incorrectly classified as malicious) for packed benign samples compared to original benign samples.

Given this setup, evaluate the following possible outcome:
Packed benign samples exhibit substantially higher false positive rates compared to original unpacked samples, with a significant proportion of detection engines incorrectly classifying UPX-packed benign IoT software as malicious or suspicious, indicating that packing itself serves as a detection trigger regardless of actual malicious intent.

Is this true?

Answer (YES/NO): NO